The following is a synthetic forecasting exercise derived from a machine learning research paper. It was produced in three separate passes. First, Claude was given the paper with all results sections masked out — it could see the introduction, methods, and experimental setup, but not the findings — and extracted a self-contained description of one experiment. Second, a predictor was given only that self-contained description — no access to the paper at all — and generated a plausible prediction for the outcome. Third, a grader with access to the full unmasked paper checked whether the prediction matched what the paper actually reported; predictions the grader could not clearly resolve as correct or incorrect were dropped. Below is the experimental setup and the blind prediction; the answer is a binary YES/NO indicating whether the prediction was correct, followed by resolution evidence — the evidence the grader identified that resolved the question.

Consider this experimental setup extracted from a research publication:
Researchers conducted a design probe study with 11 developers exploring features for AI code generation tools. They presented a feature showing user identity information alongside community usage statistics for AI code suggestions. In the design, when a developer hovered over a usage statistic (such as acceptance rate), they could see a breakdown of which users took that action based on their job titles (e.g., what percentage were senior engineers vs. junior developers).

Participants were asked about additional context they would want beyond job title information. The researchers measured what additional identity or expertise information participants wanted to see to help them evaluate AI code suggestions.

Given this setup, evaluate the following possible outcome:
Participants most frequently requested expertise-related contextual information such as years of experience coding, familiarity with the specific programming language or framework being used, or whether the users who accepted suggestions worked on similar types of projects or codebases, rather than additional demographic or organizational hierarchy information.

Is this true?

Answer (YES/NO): YES